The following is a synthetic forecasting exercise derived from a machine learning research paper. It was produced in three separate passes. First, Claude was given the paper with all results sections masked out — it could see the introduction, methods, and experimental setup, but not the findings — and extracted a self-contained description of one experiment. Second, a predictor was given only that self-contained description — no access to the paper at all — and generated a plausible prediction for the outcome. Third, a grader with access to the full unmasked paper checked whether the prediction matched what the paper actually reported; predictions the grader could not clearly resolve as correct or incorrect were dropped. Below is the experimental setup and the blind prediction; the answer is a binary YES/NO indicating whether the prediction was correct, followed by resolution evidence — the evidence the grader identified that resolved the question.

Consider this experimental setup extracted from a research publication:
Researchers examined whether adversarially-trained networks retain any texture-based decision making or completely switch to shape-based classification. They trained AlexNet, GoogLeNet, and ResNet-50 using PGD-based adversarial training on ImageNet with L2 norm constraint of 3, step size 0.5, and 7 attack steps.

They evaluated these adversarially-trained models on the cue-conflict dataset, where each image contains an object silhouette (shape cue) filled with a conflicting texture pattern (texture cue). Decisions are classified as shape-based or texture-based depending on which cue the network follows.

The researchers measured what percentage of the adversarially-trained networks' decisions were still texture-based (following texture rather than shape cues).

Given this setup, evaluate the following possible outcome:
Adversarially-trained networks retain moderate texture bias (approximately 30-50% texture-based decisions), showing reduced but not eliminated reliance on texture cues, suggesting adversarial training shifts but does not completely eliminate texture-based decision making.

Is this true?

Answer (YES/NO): YES